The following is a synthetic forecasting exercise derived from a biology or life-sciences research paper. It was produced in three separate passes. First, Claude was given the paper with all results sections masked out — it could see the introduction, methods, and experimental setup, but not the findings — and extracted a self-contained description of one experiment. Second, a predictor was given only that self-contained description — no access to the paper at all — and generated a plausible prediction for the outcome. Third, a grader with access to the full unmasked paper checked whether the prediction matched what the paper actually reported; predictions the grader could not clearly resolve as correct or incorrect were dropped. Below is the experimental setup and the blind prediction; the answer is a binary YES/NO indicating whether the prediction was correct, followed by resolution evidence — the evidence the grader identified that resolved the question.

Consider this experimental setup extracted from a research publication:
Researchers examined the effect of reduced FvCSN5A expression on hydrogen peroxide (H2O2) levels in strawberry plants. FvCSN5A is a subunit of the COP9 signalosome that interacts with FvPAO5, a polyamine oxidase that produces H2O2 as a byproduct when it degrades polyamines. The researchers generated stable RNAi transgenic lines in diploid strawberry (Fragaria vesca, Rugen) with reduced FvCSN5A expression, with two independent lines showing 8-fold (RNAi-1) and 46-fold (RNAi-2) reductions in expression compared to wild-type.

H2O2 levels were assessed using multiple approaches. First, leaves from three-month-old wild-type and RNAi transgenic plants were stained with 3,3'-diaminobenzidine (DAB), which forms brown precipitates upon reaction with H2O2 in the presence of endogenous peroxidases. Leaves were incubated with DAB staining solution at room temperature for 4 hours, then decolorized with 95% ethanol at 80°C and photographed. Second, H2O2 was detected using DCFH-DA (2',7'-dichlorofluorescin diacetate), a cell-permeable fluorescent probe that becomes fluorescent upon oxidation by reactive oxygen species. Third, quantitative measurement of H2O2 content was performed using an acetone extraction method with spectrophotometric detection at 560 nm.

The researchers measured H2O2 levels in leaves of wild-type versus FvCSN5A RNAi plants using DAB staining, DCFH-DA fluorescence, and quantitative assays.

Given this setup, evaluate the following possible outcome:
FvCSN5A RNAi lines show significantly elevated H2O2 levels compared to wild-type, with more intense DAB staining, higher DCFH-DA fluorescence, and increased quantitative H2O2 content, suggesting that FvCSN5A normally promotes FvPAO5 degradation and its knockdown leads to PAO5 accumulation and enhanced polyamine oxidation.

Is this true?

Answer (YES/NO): YES